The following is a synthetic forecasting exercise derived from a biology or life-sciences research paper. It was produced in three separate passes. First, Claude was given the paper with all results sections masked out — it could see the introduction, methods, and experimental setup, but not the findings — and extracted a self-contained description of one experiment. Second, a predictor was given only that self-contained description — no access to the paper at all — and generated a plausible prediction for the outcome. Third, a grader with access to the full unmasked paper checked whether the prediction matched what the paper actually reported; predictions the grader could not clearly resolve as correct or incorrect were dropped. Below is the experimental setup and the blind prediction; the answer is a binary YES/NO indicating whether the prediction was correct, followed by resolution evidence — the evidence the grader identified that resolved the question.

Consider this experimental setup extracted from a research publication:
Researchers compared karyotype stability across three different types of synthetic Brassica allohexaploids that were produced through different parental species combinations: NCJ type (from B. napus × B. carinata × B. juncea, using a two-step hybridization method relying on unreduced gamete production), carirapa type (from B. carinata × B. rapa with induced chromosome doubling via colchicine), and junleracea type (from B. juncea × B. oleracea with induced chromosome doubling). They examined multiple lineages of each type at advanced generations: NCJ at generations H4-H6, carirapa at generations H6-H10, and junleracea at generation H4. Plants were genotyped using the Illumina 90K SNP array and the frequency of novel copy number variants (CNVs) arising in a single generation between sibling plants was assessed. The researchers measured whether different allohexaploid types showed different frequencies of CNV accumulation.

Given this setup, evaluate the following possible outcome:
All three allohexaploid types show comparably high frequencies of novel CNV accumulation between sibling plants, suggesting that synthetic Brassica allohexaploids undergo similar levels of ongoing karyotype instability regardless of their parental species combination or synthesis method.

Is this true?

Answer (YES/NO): NO